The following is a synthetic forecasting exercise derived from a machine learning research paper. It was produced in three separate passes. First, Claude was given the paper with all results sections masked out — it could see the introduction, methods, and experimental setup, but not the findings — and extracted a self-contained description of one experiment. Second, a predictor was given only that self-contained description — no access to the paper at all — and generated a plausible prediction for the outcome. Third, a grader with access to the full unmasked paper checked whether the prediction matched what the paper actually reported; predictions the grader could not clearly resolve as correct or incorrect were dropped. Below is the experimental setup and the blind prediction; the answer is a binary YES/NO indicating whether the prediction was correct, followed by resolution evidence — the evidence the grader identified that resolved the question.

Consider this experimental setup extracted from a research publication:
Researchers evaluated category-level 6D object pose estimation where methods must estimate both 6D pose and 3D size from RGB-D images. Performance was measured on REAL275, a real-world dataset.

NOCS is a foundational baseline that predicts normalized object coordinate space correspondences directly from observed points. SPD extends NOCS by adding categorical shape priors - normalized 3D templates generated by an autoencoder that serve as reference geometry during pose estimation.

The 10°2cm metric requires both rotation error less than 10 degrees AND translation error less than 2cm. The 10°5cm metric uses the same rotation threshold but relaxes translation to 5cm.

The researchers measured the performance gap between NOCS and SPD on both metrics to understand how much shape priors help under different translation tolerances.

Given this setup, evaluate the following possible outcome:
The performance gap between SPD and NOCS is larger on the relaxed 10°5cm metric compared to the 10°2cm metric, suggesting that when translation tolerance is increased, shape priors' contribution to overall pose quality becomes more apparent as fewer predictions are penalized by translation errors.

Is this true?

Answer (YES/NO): NO